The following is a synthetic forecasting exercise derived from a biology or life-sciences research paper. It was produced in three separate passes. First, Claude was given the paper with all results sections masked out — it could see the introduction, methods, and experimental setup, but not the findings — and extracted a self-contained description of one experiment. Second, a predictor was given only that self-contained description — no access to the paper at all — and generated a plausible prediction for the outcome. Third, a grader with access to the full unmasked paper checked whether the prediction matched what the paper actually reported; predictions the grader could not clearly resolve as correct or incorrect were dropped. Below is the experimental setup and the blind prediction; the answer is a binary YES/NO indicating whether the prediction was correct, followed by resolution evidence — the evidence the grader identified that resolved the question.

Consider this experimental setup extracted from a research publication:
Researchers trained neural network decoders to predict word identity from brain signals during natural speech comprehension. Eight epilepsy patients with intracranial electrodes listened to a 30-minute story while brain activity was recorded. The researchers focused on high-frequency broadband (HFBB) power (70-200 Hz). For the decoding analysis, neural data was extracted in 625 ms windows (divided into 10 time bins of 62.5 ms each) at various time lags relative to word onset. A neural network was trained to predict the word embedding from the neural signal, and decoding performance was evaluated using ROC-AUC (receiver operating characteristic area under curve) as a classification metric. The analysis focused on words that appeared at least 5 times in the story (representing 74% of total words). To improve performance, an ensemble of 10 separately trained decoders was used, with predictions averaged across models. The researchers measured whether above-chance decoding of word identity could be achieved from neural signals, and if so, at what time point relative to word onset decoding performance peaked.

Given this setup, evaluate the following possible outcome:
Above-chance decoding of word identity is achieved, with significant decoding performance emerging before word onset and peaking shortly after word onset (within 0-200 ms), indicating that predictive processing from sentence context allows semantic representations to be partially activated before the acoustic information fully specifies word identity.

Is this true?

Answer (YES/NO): YES